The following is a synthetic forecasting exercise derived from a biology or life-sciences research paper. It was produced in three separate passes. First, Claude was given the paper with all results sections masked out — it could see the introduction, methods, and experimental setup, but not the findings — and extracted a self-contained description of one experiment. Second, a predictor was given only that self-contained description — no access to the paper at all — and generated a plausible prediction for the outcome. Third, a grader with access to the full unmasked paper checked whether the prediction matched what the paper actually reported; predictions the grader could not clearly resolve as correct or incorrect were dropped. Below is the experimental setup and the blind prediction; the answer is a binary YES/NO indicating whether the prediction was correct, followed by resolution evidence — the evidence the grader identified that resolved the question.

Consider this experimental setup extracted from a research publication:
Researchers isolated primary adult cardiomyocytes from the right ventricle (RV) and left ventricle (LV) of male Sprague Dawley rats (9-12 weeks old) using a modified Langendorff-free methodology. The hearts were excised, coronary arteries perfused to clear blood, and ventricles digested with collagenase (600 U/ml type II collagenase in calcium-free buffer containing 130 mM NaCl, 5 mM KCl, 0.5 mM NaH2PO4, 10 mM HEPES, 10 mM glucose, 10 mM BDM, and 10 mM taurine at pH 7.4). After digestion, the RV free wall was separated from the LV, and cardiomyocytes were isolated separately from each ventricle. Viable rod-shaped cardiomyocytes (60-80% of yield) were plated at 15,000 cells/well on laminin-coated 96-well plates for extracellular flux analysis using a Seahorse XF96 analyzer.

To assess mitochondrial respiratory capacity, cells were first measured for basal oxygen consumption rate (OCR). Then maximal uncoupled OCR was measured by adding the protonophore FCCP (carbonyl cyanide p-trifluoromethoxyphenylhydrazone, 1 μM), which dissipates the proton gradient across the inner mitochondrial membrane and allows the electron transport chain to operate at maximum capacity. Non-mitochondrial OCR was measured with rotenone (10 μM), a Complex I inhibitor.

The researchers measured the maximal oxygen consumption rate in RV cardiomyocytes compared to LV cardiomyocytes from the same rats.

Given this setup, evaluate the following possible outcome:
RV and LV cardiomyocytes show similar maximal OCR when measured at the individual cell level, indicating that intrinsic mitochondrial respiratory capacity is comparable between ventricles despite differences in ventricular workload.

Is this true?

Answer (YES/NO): NO